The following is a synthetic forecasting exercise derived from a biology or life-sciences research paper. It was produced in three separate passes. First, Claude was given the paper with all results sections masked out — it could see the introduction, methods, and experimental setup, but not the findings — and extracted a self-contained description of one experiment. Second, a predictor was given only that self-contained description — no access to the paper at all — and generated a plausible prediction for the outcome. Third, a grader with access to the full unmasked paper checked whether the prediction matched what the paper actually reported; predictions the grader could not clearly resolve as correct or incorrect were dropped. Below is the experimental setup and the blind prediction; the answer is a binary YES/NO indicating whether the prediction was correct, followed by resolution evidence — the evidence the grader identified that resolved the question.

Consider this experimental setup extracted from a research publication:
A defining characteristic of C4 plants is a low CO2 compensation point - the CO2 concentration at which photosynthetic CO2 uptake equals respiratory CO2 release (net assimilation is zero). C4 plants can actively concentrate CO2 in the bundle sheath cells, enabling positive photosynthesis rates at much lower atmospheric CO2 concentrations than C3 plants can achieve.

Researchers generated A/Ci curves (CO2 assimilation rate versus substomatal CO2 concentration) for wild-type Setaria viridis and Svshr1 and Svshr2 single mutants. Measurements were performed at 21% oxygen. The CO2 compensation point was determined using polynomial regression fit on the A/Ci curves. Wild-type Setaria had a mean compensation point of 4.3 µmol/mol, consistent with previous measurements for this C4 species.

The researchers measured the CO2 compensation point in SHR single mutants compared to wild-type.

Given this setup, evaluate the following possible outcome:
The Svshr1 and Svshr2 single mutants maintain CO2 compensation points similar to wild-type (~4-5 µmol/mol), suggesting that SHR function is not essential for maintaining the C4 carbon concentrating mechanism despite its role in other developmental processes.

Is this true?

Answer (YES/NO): NO